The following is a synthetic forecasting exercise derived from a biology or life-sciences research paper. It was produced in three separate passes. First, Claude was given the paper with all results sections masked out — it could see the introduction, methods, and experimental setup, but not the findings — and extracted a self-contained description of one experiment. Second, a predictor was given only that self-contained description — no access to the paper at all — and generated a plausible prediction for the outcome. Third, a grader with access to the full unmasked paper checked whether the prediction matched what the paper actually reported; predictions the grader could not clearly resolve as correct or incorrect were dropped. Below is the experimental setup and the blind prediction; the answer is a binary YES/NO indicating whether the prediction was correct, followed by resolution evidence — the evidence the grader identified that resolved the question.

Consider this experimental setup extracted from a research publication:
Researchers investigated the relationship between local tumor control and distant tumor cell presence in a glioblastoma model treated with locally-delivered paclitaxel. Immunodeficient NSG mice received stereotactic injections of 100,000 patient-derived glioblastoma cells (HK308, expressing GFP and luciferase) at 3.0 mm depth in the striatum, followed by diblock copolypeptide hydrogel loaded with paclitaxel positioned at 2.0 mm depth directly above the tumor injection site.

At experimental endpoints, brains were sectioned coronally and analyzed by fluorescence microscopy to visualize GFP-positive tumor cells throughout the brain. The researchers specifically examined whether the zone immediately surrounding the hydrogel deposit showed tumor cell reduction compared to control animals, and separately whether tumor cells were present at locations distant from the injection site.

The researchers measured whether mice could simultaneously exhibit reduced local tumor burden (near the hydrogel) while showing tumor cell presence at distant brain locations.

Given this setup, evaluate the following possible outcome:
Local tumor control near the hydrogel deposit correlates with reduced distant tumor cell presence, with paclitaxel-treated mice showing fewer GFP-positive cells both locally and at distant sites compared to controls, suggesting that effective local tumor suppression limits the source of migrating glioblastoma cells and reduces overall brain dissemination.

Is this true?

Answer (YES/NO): NO